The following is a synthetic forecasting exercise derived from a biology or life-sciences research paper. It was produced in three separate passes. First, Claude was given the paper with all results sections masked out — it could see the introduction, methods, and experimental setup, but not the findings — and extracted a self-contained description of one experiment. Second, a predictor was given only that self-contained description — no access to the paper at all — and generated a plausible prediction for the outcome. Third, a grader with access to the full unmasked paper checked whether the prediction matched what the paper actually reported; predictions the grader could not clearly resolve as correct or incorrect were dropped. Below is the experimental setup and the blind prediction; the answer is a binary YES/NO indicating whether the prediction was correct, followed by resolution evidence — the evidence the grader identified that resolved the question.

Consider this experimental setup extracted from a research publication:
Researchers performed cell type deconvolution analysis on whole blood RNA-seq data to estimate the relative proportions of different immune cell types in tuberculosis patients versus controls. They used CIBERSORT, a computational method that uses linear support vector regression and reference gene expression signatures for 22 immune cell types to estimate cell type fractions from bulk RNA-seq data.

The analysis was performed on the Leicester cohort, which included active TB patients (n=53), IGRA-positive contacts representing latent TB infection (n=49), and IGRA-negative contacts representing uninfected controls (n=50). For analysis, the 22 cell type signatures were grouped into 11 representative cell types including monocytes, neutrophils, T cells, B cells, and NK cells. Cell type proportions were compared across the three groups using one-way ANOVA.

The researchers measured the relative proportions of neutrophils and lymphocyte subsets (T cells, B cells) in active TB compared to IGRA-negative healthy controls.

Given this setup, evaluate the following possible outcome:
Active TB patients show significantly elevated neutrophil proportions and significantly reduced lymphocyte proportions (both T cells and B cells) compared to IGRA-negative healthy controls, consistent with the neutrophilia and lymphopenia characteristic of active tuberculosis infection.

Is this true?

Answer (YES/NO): YES